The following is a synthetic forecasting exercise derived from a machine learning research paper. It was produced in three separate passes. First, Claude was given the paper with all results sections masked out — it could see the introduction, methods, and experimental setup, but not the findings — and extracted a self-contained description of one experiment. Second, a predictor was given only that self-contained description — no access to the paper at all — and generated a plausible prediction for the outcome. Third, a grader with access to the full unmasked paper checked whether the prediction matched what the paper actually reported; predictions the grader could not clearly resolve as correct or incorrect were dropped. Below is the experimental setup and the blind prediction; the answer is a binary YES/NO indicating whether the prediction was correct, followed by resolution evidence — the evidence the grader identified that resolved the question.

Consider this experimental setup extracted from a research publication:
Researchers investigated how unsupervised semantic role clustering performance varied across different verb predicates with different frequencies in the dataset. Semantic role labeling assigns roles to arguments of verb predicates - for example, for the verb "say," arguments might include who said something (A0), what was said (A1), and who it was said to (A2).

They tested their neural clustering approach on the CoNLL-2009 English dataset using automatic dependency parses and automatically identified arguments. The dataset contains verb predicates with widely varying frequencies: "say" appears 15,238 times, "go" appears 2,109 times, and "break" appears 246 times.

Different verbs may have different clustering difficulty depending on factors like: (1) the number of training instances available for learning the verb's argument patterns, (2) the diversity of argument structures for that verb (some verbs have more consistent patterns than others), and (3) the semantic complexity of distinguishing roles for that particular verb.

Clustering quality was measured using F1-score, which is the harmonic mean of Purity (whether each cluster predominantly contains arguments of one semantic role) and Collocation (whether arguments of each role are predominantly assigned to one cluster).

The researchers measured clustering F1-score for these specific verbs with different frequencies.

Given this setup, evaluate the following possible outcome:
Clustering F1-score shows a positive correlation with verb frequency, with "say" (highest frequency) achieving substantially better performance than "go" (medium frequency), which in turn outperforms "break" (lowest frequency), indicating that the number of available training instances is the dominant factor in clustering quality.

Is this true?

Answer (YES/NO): NO